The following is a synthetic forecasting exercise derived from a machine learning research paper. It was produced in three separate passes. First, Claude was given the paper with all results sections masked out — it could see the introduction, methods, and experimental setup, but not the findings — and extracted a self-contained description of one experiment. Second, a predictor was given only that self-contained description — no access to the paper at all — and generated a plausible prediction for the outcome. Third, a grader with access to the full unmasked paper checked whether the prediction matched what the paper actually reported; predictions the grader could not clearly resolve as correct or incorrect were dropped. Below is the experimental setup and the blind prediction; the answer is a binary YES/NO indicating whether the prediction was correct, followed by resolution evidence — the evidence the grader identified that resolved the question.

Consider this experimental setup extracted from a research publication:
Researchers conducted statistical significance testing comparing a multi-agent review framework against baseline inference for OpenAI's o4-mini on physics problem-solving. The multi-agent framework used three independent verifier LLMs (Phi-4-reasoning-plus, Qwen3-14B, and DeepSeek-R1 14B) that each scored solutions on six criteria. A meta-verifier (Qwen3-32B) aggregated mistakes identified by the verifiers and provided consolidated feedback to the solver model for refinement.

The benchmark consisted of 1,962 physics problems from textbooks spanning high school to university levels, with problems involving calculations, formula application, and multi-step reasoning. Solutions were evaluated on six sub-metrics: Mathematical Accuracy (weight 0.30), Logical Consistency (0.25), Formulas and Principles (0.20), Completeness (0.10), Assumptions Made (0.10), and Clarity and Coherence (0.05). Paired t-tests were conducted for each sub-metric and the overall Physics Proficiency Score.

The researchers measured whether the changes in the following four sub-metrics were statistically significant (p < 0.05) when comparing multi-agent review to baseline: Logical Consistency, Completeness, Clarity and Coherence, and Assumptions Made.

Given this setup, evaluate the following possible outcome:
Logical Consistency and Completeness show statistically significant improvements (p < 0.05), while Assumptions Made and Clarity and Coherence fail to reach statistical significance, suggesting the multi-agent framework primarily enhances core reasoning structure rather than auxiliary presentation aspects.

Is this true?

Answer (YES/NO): NO